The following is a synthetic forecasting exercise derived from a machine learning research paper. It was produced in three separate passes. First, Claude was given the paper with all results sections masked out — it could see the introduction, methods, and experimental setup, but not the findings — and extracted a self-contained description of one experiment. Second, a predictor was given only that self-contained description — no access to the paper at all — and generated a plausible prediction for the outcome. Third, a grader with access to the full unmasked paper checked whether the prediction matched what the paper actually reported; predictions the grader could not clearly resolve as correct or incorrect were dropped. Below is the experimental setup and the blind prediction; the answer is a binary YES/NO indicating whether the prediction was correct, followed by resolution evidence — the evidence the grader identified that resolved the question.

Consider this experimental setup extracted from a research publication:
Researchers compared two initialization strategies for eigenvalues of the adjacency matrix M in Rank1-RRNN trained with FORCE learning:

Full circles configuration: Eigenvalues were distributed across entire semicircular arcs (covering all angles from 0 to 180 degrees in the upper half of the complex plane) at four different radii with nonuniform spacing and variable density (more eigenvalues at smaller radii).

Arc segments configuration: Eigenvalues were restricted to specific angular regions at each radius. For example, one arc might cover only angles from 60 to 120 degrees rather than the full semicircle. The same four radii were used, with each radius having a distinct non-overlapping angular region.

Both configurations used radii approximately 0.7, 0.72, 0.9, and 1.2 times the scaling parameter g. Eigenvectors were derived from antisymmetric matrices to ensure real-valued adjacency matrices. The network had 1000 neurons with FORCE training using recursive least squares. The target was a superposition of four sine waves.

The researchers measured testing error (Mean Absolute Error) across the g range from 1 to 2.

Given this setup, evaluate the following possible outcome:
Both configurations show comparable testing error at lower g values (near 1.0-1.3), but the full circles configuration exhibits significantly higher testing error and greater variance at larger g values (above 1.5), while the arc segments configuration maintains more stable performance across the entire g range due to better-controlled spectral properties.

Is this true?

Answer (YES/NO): NO